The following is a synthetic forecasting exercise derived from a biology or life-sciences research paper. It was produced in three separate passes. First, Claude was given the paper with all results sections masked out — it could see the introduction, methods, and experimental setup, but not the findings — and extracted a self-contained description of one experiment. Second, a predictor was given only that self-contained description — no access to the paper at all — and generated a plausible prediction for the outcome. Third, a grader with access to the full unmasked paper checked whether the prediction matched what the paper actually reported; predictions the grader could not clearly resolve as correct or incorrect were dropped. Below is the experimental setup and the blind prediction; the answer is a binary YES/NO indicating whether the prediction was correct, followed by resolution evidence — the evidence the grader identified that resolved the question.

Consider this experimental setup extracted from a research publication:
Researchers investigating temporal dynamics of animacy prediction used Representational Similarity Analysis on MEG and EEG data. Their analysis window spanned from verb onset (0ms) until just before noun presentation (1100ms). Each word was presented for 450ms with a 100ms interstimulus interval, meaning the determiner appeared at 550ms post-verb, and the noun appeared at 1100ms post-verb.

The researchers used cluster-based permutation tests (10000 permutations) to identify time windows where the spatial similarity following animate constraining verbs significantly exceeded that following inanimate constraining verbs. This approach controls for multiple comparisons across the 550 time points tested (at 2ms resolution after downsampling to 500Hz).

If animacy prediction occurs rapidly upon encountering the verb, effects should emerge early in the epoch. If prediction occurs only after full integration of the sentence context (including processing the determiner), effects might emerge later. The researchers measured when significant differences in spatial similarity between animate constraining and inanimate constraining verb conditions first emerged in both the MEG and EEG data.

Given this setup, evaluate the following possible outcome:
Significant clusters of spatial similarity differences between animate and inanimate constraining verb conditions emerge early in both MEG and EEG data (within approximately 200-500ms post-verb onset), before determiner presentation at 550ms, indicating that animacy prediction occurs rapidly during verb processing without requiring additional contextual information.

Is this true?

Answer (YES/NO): NO